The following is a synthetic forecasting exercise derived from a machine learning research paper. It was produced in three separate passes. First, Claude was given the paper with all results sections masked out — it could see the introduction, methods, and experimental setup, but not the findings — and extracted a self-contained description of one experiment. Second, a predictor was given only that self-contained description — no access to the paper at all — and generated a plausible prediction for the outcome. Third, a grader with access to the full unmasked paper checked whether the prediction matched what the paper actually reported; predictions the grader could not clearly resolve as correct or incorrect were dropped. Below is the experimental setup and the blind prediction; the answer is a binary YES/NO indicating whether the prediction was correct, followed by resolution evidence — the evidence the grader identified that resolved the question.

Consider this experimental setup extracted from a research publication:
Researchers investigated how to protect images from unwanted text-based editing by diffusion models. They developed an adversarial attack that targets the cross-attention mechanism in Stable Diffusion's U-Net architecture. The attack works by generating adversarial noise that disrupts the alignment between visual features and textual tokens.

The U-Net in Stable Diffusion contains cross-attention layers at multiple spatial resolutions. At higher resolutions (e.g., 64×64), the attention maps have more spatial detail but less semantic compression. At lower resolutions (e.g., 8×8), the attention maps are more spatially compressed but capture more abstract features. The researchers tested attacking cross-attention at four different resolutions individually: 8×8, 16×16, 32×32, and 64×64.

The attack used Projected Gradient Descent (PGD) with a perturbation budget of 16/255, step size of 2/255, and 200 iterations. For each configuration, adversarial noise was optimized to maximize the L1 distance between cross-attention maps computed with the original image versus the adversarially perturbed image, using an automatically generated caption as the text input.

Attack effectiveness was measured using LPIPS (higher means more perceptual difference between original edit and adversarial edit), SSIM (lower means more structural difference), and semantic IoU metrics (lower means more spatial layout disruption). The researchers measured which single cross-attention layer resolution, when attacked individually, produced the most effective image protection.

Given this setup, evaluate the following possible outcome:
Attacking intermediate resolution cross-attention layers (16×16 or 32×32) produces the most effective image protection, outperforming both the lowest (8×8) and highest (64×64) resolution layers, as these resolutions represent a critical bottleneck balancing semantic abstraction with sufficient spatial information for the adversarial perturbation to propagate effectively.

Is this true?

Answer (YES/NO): YES